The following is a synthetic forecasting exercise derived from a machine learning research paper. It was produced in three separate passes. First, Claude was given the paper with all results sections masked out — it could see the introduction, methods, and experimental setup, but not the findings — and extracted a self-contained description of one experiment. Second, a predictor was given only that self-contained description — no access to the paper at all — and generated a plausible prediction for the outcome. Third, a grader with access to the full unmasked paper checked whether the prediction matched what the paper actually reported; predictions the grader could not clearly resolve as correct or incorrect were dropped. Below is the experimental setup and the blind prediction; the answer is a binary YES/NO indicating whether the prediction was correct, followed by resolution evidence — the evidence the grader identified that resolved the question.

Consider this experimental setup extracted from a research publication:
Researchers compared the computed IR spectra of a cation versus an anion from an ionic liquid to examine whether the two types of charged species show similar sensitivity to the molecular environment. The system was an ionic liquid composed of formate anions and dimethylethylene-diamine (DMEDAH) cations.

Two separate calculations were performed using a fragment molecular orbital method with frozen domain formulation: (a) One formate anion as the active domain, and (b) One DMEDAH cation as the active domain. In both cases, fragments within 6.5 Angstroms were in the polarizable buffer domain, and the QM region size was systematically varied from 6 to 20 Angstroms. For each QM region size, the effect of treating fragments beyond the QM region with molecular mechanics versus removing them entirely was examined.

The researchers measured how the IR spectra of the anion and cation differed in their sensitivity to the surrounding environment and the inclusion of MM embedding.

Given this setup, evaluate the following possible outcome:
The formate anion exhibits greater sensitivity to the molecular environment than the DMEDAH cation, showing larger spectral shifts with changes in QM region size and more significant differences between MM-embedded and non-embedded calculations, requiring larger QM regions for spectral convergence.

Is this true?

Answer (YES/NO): NO